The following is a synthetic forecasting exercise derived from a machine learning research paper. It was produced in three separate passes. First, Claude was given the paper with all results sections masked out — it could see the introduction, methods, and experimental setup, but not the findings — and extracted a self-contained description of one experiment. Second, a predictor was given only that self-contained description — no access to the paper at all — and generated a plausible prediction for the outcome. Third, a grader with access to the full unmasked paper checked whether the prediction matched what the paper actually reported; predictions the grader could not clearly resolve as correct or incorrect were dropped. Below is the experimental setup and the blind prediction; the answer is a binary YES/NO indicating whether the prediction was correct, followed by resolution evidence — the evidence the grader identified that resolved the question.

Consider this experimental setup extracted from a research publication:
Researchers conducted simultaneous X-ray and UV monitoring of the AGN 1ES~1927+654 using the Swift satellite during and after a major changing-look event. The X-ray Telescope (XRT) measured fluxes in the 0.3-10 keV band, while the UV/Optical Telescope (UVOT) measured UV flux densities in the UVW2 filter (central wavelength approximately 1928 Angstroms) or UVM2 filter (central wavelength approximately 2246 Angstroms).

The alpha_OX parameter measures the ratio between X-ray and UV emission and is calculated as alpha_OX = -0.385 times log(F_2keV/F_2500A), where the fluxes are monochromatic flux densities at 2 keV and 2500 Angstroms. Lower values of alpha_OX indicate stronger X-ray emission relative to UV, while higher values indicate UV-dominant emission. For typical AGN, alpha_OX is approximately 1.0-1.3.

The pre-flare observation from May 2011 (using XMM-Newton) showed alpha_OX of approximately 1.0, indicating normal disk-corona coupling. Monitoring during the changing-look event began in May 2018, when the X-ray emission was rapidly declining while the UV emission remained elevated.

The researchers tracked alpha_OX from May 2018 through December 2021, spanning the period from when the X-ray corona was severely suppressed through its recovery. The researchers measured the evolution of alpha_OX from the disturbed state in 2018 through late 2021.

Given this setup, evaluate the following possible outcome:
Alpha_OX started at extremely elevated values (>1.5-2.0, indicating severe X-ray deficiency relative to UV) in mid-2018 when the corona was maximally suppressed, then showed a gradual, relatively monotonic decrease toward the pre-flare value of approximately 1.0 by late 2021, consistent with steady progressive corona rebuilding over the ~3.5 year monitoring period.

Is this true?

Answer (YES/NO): NO